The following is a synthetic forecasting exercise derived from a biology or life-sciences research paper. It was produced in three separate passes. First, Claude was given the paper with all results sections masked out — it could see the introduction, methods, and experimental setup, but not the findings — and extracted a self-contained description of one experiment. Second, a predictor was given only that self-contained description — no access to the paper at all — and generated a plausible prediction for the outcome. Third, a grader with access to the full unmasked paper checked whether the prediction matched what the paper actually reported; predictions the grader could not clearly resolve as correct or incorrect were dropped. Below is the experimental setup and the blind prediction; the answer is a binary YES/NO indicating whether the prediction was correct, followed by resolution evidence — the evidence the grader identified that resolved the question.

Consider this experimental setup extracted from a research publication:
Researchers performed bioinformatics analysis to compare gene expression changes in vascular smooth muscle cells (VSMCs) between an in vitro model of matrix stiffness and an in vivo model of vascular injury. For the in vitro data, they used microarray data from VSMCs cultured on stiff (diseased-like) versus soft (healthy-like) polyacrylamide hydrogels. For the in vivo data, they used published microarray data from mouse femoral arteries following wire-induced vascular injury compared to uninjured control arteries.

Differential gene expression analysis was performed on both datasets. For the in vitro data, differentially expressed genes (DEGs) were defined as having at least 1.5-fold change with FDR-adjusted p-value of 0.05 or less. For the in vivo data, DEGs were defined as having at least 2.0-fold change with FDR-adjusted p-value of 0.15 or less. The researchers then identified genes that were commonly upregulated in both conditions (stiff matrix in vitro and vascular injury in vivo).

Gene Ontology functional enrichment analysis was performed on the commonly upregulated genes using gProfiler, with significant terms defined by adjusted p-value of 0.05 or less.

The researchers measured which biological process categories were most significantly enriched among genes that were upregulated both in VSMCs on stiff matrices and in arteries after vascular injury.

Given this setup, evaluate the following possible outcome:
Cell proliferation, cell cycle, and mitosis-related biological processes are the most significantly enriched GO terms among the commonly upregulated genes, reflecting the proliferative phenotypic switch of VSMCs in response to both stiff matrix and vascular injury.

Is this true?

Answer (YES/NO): YES